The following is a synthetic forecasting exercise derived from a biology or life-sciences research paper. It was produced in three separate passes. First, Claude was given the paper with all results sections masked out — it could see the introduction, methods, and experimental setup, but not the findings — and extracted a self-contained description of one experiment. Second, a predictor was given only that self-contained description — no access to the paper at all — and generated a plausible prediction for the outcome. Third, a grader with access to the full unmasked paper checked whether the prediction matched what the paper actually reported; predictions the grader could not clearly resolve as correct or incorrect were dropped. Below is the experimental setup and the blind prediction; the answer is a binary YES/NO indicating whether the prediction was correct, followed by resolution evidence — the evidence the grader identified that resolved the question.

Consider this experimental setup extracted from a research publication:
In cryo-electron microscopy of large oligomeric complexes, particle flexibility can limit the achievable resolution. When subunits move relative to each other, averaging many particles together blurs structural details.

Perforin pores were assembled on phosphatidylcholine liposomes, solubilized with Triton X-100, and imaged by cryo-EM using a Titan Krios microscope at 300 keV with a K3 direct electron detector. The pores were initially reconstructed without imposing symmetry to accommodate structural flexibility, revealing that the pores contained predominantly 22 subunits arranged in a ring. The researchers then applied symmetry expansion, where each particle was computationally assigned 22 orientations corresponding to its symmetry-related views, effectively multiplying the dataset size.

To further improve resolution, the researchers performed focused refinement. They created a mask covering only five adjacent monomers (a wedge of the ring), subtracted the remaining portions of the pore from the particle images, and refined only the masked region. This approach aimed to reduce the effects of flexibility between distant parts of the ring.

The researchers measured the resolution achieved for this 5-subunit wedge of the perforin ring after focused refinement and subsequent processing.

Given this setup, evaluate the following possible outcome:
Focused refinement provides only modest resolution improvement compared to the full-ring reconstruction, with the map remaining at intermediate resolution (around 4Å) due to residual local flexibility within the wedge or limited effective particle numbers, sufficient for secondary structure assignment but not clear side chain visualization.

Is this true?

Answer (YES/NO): NO